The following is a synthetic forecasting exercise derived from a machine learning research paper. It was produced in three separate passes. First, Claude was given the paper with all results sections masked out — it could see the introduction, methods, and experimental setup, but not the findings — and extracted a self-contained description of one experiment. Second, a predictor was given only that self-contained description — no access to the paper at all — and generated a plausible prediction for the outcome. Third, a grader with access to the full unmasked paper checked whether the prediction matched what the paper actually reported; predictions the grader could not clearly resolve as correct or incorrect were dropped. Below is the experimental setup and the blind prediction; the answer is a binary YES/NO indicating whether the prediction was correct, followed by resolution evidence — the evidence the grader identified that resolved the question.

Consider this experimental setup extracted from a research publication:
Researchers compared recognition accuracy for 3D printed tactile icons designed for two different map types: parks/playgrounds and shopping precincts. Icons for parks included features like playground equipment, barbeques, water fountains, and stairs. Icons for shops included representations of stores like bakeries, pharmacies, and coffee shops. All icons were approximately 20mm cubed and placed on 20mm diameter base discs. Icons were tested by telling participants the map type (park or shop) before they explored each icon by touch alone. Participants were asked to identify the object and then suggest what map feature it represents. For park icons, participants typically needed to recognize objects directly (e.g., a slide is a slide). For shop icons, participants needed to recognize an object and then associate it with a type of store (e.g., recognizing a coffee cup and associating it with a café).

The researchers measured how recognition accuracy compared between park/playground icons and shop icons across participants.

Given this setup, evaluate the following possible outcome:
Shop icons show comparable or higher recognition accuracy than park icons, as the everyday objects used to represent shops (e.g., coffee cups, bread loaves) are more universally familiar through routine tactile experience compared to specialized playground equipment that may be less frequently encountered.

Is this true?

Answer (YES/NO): NO